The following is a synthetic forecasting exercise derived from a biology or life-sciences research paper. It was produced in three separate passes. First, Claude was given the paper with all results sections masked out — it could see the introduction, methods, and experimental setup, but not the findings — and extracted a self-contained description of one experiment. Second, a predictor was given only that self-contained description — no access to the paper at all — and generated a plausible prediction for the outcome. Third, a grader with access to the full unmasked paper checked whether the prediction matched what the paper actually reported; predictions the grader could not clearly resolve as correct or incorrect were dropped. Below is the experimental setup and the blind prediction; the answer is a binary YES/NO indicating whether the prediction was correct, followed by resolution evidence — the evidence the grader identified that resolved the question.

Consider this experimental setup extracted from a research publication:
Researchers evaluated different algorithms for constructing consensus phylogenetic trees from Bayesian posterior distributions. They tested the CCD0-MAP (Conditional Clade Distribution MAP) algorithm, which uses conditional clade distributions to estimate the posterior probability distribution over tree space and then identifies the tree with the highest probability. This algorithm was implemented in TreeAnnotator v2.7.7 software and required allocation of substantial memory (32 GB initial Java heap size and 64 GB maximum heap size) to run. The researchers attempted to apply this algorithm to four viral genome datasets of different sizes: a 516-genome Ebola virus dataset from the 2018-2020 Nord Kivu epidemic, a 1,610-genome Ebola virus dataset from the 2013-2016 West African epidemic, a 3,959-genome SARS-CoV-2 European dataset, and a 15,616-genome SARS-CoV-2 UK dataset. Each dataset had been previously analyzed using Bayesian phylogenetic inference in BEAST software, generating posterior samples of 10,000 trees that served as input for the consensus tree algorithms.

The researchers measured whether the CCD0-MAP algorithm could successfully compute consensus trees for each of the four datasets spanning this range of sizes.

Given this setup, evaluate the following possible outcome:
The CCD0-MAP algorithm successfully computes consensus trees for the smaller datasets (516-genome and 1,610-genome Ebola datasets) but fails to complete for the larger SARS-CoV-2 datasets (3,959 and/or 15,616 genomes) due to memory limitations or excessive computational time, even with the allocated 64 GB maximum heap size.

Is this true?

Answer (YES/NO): NO